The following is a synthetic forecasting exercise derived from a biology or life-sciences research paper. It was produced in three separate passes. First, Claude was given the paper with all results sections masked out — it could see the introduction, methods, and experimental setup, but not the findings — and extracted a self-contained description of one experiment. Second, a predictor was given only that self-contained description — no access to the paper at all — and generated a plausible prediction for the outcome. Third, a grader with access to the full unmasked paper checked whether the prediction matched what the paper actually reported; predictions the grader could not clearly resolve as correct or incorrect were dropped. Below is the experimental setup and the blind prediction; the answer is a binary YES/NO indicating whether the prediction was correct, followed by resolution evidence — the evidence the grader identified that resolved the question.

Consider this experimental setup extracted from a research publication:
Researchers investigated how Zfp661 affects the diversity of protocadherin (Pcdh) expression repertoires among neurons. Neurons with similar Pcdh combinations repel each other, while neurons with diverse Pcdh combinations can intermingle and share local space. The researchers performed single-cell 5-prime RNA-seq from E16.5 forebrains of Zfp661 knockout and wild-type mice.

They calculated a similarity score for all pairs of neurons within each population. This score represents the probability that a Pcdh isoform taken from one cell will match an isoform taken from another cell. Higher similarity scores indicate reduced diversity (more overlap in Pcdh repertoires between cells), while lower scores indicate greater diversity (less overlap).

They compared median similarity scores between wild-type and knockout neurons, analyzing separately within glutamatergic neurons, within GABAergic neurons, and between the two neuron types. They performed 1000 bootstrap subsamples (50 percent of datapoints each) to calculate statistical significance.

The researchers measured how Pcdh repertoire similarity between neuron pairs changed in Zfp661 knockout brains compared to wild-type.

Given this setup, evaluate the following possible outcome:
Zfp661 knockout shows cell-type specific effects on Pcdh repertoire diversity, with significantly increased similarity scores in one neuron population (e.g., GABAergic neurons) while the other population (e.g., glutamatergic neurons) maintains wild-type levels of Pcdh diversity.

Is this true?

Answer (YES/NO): NO